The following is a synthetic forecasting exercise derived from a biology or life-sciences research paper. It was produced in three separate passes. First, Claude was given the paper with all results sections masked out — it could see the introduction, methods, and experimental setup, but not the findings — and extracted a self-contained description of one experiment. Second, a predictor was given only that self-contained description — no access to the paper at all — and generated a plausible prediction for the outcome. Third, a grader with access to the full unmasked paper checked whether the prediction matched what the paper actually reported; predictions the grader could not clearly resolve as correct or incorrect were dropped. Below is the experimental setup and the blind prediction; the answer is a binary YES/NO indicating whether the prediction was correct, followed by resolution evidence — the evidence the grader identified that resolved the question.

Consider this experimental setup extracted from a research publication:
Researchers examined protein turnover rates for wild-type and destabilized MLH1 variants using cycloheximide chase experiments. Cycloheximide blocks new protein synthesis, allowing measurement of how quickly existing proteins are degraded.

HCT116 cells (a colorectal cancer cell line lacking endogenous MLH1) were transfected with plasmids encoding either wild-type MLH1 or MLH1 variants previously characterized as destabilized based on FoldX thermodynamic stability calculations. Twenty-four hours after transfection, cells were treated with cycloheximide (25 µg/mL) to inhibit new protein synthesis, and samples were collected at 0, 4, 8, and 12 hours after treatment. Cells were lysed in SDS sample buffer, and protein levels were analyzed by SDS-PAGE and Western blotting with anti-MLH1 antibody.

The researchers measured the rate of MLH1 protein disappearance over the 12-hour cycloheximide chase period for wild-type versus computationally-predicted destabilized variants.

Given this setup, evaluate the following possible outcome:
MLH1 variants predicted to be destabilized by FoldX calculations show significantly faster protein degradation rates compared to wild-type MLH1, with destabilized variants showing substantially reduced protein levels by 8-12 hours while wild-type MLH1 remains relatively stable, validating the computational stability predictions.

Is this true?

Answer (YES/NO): YES